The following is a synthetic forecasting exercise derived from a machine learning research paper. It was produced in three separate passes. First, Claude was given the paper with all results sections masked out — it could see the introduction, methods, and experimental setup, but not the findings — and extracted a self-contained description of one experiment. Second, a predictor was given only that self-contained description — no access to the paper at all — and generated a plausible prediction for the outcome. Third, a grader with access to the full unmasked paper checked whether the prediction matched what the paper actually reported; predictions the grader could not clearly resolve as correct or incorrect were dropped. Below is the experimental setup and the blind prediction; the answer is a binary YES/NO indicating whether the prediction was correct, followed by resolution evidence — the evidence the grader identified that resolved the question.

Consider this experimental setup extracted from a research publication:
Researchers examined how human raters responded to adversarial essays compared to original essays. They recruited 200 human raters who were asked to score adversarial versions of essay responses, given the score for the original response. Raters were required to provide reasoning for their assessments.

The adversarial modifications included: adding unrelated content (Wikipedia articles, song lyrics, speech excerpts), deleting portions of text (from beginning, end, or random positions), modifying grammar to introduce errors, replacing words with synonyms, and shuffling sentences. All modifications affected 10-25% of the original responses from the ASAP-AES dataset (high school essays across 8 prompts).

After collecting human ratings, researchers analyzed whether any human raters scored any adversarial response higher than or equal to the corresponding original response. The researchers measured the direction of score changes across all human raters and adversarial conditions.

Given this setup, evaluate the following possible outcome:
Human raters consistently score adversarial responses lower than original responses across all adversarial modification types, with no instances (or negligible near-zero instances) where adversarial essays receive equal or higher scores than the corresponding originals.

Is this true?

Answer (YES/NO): NO